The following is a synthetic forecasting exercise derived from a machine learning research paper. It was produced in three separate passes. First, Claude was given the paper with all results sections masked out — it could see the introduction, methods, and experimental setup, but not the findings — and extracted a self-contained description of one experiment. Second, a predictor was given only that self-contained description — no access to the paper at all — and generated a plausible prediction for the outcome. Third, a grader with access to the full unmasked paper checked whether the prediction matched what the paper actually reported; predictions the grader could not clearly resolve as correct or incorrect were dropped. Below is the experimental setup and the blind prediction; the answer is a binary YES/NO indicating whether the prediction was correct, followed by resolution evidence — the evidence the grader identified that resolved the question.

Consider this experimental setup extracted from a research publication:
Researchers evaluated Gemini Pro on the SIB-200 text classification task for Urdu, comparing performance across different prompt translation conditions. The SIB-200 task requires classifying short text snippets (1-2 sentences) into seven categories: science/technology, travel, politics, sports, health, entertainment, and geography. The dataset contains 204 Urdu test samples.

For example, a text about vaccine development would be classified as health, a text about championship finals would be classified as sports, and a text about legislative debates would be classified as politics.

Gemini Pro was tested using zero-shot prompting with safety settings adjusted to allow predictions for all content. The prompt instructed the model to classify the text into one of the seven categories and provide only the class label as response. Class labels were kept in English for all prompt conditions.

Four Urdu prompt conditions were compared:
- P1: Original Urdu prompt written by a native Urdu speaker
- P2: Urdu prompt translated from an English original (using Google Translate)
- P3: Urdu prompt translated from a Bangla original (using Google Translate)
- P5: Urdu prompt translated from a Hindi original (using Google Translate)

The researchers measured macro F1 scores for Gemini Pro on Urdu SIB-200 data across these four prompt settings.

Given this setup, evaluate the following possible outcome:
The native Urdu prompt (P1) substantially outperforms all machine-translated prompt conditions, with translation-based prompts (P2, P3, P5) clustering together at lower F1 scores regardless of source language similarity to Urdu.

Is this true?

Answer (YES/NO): NO